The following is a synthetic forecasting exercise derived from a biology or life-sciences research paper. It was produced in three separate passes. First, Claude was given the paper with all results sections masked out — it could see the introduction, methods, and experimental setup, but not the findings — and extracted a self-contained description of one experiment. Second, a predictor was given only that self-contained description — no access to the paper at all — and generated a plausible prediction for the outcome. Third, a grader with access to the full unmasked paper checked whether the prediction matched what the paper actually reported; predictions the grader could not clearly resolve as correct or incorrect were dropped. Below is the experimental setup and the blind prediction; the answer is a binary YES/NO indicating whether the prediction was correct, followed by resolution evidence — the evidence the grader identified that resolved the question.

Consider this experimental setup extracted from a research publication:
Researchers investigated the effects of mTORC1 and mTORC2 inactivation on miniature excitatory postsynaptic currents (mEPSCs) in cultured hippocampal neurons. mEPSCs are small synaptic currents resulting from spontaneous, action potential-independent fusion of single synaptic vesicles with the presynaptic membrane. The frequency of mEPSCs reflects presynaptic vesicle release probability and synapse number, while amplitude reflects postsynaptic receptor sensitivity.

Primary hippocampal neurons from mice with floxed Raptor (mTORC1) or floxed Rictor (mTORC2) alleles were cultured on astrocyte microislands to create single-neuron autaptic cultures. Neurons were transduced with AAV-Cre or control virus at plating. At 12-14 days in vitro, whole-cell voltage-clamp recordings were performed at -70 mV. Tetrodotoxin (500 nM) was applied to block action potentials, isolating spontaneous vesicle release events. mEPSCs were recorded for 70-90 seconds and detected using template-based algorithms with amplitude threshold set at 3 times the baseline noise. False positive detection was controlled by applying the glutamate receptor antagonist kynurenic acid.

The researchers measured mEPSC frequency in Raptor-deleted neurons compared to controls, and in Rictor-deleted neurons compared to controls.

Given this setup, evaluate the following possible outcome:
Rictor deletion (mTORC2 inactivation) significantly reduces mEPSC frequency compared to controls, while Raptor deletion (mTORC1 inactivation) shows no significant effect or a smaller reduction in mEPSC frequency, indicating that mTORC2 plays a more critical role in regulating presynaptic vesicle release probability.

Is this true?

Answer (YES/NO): NO